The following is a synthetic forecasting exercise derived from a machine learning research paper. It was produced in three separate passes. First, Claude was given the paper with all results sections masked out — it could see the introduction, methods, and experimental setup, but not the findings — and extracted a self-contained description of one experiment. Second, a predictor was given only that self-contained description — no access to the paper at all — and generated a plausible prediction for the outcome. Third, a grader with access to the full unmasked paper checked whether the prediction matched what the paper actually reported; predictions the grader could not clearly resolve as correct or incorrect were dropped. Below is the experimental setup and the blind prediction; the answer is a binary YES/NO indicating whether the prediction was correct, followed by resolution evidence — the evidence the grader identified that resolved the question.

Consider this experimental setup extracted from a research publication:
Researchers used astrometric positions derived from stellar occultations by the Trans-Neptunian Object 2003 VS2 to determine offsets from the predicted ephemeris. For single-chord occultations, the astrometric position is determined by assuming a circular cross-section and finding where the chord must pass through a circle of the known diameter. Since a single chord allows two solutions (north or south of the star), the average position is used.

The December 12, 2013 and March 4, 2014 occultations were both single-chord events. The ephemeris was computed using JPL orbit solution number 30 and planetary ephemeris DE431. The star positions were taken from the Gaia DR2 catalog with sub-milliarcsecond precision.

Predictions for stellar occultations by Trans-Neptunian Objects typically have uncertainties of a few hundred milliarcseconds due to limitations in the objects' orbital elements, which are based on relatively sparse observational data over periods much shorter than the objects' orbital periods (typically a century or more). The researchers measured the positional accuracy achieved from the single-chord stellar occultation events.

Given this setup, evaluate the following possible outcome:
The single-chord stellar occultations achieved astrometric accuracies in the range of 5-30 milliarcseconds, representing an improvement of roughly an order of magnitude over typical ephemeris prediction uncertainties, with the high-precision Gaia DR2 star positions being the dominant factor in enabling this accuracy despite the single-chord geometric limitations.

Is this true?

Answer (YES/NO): NO